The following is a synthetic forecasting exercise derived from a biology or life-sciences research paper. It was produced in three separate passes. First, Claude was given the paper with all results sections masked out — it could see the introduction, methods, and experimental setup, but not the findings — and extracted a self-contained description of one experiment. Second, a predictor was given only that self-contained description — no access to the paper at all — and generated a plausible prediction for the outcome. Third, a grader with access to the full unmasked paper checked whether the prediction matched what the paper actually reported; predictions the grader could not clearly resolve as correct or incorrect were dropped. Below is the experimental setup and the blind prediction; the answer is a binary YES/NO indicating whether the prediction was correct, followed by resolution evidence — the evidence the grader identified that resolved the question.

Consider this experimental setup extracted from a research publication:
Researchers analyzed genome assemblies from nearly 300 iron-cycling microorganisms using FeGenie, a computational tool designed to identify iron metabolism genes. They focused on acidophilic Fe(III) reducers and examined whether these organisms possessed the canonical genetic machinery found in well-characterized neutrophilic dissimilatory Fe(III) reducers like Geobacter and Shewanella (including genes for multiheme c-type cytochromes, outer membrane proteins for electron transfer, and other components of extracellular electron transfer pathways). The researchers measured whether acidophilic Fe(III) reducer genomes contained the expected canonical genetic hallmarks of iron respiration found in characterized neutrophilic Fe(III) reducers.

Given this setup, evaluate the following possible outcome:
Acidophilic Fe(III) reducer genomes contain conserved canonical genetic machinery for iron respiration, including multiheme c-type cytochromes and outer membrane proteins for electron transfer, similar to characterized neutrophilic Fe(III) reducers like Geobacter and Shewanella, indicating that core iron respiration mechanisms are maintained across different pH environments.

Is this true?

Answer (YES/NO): NO